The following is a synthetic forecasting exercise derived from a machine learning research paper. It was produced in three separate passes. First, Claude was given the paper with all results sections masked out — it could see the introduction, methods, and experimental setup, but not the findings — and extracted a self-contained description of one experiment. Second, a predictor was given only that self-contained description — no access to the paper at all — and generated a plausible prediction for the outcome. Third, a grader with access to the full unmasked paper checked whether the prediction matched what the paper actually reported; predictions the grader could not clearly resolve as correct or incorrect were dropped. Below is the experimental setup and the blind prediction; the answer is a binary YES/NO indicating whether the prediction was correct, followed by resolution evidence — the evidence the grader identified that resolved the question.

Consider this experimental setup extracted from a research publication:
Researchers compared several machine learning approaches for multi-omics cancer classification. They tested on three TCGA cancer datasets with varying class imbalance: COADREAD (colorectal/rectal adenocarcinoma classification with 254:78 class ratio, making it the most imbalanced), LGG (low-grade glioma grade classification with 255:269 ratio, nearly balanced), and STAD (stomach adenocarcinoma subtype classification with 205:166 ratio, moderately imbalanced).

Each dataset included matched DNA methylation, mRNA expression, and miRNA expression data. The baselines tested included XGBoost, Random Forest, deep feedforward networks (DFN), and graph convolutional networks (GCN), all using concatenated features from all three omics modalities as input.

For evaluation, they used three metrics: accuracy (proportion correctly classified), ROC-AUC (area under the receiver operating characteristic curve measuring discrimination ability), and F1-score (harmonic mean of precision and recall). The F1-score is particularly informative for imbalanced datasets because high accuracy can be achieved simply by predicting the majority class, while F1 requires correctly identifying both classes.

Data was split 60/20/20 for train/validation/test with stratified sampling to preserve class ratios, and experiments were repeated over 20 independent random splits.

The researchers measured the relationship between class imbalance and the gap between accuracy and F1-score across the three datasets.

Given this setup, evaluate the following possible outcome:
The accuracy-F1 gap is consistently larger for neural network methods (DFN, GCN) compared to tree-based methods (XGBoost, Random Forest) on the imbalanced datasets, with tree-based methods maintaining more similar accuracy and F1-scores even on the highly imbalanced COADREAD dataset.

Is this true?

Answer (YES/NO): NO